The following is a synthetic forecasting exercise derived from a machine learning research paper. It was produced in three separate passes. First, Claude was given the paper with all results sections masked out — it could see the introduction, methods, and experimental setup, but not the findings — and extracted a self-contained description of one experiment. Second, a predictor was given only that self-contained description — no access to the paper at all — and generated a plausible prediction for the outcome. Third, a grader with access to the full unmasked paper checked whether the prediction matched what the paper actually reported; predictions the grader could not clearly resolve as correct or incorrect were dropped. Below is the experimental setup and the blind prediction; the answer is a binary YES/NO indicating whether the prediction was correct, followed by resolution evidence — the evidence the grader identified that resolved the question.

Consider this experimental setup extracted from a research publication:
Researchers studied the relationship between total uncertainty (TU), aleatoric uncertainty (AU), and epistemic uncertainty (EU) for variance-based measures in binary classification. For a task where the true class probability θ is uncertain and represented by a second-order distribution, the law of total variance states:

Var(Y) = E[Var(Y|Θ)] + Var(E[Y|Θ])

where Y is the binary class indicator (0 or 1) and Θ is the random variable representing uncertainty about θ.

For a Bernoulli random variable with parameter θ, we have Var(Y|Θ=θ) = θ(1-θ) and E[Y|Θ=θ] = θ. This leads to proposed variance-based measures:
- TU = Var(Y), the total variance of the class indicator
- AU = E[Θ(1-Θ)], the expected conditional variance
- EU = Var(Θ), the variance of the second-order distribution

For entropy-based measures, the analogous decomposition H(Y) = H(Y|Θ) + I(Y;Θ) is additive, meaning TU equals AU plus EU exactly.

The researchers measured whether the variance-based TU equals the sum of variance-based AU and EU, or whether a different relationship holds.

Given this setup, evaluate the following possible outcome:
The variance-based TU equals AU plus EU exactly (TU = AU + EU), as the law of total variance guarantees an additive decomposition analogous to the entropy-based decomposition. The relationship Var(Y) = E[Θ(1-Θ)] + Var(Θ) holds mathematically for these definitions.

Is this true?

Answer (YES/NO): YES